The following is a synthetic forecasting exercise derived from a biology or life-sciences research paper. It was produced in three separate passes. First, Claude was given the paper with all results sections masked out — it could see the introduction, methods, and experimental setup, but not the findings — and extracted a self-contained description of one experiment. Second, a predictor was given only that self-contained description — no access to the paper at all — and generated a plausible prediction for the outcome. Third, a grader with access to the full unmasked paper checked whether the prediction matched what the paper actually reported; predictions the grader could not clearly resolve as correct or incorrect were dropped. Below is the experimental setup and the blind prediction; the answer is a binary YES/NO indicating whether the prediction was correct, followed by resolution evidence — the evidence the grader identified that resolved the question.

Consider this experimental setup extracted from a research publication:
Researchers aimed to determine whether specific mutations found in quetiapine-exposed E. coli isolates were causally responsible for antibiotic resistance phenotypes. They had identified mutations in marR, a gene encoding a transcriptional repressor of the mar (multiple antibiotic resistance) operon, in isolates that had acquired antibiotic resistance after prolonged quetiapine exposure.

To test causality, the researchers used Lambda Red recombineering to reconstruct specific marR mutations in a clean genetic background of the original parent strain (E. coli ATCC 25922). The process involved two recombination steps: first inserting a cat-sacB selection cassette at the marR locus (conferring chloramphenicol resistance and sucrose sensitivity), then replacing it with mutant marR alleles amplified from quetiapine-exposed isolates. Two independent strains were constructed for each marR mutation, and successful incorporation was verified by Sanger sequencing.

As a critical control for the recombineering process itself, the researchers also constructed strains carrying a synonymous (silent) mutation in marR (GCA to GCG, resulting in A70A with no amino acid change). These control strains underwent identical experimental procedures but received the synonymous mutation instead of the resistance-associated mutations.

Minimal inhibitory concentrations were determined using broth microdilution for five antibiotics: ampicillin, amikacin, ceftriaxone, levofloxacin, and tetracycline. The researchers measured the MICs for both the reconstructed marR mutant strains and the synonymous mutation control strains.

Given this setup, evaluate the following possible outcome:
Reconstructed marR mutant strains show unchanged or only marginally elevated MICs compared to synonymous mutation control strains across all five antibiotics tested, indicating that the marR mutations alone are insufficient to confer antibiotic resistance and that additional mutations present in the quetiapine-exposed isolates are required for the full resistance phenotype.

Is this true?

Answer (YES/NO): YES